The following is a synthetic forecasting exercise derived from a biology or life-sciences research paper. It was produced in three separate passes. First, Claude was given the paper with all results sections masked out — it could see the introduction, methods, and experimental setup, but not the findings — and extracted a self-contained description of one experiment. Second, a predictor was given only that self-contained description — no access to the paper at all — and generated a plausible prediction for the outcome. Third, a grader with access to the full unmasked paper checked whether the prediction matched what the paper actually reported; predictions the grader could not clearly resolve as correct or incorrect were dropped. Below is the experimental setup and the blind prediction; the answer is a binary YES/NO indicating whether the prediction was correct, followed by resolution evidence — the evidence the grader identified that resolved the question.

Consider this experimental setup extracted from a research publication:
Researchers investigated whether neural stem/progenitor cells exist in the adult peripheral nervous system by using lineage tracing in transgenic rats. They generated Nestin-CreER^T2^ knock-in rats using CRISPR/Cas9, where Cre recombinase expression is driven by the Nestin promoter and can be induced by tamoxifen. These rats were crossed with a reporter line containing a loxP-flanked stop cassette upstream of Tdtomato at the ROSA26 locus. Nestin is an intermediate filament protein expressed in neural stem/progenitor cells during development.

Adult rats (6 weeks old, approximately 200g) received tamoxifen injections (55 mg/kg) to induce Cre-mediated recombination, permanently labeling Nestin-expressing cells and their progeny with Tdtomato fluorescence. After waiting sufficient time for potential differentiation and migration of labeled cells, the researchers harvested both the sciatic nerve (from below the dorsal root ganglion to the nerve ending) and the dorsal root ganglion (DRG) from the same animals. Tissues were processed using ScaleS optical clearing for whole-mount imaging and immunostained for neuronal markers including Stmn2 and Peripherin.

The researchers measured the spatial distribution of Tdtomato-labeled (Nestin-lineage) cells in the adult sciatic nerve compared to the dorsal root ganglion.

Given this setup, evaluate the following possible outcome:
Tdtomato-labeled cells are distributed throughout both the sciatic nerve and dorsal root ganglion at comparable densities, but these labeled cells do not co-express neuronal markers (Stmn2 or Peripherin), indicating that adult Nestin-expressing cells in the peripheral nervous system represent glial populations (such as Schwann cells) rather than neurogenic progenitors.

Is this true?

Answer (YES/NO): NO